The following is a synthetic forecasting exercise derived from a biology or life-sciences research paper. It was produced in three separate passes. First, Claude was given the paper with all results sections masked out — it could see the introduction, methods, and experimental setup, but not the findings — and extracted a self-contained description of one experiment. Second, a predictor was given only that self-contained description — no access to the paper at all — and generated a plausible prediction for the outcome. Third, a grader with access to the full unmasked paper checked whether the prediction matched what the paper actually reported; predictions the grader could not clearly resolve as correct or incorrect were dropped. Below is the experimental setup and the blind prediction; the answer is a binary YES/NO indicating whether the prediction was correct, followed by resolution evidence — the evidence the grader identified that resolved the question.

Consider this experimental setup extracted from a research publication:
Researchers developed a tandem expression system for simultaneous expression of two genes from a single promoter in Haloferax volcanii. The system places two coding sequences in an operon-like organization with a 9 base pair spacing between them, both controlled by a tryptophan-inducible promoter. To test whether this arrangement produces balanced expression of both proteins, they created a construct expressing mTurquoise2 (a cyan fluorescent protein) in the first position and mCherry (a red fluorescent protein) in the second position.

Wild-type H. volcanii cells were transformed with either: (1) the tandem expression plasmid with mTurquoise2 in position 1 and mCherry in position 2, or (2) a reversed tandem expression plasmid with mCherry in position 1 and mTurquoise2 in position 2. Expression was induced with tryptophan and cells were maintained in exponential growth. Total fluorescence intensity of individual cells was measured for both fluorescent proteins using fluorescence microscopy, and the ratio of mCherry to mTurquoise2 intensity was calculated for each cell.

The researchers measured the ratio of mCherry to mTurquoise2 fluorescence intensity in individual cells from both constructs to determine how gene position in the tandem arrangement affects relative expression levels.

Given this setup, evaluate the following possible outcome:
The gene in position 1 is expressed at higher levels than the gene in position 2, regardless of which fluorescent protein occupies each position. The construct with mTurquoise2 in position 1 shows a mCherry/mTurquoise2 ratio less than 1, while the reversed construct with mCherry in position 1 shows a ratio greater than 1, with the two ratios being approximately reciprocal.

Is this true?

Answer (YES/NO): NO